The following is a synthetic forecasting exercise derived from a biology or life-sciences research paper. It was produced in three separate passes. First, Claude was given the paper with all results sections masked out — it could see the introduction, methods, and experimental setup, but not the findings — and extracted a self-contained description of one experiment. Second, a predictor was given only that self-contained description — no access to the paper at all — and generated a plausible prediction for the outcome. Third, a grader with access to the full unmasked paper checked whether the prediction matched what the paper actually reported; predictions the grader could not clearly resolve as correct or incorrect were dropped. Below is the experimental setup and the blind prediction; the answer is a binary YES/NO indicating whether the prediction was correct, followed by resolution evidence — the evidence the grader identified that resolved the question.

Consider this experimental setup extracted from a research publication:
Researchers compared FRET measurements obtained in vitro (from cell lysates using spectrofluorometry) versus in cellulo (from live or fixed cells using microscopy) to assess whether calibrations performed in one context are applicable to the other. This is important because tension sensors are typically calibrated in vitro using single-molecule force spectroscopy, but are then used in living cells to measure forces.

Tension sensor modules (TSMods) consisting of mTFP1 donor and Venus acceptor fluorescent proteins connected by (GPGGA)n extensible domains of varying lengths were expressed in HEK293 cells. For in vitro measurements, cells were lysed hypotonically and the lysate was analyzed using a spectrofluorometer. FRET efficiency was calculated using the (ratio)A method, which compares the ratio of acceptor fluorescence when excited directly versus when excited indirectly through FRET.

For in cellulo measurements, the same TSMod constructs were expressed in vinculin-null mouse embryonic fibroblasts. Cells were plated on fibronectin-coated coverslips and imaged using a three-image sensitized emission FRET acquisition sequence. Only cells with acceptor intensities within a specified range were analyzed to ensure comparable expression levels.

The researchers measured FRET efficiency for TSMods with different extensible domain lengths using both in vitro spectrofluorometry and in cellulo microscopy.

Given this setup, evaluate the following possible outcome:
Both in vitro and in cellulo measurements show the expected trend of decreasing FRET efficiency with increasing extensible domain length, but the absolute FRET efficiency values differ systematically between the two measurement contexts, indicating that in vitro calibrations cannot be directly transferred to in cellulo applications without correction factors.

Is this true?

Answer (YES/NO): YES